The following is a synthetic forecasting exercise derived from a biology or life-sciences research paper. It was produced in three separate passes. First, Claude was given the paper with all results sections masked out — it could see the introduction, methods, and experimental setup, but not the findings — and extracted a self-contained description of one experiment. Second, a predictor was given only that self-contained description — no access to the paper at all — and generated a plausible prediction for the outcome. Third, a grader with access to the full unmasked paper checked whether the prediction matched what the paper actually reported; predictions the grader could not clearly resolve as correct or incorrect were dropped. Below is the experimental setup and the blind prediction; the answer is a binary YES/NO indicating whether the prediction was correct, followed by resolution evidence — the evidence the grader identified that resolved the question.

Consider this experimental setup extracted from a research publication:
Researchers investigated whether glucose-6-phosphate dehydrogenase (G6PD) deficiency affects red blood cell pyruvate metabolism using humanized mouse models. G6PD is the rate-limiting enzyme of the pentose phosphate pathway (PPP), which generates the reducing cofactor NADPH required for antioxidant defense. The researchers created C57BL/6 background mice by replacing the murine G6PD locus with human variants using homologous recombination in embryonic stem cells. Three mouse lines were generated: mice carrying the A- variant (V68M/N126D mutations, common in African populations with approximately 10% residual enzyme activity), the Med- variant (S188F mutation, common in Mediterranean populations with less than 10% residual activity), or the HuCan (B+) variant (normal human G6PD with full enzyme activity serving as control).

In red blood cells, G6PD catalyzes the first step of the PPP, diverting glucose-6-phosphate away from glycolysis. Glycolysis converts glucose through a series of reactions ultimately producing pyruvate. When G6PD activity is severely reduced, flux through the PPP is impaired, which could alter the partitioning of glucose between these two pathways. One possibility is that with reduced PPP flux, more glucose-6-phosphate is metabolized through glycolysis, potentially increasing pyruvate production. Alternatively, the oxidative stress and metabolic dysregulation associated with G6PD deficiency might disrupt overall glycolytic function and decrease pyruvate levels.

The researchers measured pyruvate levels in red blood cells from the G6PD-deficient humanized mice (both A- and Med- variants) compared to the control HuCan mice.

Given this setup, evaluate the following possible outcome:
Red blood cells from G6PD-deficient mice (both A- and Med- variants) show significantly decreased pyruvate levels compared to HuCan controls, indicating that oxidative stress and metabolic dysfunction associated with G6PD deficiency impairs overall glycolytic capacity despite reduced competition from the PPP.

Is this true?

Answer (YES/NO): NO